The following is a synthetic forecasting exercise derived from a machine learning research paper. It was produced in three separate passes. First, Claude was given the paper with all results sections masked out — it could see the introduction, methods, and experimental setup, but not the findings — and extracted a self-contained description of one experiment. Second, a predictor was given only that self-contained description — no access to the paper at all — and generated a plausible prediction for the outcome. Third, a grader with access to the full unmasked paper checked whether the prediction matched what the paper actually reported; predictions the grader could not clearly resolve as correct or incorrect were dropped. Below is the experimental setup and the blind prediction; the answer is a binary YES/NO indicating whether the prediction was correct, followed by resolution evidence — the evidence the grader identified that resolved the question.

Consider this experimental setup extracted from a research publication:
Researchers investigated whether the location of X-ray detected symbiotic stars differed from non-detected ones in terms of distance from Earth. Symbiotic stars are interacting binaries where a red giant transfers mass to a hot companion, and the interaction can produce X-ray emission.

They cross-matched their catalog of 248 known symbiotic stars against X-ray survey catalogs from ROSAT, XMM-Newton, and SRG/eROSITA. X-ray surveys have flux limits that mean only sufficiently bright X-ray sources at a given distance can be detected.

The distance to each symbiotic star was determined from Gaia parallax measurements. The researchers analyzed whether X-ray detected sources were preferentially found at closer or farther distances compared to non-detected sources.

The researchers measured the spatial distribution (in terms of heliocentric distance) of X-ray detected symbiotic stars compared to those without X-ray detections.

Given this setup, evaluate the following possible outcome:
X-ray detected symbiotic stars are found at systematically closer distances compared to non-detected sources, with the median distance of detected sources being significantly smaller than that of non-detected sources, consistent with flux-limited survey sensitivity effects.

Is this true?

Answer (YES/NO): YES